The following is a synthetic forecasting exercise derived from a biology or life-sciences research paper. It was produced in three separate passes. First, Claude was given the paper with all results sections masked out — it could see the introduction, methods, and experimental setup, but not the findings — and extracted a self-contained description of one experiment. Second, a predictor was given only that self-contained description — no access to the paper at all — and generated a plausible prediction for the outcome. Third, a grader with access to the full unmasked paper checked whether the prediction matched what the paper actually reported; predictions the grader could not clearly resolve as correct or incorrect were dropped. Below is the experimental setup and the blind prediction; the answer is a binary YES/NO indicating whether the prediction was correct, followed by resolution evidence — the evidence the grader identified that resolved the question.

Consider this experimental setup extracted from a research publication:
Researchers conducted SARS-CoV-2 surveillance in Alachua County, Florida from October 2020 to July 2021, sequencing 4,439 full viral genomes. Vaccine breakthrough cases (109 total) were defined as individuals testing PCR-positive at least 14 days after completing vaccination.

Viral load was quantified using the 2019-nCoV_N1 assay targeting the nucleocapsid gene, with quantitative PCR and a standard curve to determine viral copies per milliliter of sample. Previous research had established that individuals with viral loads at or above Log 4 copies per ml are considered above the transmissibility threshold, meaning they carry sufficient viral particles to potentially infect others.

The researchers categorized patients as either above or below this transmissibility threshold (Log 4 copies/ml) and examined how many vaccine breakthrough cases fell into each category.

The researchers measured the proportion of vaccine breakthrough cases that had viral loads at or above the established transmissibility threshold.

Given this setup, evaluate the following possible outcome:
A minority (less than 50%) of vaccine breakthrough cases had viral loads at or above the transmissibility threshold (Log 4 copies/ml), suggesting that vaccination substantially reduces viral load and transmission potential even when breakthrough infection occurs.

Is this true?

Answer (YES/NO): NO